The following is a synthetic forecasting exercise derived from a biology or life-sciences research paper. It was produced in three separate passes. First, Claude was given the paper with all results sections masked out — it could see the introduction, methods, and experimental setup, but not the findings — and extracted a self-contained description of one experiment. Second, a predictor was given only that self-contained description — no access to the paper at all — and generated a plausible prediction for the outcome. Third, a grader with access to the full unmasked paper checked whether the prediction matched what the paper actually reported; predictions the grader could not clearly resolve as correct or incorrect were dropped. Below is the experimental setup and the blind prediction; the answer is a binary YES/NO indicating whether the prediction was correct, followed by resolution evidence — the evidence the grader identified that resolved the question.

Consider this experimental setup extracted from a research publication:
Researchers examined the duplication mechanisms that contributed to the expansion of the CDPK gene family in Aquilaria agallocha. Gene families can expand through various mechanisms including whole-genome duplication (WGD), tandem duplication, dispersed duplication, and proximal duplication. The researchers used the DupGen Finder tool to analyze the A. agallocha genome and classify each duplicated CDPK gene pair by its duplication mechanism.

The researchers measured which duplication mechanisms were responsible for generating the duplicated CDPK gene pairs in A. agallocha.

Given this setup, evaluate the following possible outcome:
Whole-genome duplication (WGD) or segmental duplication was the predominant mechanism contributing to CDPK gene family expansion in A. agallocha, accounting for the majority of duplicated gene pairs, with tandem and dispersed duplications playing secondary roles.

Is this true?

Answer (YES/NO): NO